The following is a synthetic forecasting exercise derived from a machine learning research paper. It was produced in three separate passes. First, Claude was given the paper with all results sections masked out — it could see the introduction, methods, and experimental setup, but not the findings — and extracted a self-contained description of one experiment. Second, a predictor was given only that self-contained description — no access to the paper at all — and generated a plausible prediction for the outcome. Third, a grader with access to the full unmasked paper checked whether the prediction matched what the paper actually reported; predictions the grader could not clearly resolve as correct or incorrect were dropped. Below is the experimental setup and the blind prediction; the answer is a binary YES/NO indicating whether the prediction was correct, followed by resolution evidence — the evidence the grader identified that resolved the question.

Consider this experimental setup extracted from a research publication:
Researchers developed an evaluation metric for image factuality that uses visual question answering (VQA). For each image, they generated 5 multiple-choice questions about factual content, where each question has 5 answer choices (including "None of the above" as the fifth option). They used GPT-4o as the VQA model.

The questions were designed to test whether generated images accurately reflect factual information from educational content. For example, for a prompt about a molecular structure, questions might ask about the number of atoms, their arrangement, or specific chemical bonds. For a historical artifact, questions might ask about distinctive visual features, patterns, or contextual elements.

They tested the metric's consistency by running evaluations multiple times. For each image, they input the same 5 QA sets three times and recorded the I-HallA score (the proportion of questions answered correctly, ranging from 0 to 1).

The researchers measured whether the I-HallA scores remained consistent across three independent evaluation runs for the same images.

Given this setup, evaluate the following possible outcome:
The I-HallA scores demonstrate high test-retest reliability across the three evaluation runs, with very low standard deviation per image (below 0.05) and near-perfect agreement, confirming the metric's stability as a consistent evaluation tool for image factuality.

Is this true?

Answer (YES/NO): YES